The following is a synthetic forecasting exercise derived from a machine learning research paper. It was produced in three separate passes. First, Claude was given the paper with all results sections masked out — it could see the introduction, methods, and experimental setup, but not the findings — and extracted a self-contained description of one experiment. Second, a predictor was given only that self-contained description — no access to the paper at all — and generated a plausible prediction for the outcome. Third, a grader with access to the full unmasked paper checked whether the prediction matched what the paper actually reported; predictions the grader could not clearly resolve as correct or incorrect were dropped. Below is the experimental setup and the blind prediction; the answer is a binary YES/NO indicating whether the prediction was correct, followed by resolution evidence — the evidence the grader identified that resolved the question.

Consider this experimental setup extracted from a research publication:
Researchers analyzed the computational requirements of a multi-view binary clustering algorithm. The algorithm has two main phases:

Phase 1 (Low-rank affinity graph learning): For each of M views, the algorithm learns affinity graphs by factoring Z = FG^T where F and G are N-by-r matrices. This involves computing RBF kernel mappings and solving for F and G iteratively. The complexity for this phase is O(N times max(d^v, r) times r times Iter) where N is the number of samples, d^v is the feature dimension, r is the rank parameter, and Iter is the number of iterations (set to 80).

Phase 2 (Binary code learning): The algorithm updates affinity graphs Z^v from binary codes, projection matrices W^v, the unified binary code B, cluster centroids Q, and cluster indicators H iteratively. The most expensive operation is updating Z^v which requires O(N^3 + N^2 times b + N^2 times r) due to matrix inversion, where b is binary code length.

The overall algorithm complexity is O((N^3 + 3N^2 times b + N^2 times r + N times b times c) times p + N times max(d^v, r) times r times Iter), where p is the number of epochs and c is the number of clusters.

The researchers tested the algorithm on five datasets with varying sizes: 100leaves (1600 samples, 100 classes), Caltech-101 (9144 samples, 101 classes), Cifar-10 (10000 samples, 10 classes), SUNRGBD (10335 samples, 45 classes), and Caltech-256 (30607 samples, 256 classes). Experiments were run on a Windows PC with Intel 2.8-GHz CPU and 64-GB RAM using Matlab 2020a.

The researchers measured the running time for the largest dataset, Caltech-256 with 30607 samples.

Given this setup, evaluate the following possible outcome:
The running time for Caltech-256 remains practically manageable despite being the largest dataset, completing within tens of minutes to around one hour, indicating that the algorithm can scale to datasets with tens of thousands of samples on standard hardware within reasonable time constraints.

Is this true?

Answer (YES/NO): NO